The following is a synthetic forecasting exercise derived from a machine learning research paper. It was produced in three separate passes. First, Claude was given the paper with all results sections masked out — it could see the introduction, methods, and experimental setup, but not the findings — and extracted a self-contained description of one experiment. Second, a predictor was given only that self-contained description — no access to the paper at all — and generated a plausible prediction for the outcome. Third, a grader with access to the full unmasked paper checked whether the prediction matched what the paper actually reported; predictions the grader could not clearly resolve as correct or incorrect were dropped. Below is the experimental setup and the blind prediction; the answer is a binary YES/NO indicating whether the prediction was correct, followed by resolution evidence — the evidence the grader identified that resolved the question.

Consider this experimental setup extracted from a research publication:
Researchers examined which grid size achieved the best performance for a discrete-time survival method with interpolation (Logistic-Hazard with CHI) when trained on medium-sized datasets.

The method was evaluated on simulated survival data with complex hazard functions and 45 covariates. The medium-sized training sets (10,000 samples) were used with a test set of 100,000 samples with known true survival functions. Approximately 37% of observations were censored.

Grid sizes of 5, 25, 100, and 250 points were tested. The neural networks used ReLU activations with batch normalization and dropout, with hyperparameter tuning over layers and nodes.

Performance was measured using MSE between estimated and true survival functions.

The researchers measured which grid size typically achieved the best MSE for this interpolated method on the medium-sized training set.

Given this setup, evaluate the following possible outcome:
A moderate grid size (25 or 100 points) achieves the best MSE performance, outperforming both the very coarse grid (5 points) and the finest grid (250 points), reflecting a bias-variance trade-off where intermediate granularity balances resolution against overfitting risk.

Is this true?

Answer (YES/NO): YES